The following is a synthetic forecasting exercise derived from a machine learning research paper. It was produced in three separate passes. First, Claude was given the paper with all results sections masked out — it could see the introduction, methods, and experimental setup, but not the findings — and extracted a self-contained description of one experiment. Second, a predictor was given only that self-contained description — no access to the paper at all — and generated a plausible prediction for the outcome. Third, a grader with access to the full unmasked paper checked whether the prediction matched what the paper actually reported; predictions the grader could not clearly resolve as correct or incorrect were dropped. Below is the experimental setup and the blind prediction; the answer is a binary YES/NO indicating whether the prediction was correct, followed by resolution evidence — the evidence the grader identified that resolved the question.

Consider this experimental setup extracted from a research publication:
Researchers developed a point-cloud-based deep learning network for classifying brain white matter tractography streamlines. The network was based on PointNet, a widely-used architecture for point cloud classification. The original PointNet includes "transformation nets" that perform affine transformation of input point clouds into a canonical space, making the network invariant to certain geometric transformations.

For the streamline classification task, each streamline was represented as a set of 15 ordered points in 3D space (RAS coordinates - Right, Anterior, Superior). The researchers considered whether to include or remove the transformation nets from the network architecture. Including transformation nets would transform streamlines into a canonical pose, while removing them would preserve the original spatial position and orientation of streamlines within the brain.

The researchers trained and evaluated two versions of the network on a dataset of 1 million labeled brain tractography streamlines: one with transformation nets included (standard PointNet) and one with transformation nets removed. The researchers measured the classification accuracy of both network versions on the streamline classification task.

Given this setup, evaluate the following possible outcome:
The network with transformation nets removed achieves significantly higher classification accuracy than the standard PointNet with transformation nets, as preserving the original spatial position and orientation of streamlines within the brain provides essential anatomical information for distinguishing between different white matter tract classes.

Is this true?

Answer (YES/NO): NO